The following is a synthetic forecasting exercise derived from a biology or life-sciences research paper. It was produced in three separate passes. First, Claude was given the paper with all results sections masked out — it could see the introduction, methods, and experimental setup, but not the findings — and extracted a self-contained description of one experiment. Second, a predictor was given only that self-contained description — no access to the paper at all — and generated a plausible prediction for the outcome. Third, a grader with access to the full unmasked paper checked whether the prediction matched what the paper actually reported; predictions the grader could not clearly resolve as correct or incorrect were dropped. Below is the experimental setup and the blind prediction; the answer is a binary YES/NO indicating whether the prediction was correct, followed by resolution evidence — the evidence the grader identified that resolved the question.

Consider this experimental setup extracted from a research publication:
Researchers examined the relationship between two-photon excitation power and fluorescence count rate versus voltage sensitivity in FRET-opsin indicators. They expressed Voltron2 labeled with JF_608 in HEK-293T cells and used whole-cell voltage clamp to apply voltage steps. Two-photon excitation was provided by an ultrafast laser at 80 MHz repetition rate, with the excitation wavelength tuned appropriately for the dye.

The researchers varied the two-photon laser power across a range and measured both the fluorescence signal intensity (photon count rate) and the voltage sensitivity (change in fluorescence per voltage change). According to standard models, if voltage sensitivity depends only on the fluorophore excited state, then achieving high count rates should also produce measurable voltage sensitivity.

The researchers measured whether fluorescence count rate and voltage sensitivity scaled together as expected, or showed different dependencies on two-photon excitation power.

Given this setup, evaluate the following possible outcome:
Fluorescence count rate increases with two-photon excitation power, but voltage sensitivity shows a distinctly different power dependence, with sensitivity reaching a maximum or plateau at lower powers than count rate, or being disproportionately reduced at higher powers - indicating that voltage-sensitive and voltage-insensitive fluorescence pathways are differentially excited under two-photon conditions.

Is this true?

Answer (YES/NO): YES